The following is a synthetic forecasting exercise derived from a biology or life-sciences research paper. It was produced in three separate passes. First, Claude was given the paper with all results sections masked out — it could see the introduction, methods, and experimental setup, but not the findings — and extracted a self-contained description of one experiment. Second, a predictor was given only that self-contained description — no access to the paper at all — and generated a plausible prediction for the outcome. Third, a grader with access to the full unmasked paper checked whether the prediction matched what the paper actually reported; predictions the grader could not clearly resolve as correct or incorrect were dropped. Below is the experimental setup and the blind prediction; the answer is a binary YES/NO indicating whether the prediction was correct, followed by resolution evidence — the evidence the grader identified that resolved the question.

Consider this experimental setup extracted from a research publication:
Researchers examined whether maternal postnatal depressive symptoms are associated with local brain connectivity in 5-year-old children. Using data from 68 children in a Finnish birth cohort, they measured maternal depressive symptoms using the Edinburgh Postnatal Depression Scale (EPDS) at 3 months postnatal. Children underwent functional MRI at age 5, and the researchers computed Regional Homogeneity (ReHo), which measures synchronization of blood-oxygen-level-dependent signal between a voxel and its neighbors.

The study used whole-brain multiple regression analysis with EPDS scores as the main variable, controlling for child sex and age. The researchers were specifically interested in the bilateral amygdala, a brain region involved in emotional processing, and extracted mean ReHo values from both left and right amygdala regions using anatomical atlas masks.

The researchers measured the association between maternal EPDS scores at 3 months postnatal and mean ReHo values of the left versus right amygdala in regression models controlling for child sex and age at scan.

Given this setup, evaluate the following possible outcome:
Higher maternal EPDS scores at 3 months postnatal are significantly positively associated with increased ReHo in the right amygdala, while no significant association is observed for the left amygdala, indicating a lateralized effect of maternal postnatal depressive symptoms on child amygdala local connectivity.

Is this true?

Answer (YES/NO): NO